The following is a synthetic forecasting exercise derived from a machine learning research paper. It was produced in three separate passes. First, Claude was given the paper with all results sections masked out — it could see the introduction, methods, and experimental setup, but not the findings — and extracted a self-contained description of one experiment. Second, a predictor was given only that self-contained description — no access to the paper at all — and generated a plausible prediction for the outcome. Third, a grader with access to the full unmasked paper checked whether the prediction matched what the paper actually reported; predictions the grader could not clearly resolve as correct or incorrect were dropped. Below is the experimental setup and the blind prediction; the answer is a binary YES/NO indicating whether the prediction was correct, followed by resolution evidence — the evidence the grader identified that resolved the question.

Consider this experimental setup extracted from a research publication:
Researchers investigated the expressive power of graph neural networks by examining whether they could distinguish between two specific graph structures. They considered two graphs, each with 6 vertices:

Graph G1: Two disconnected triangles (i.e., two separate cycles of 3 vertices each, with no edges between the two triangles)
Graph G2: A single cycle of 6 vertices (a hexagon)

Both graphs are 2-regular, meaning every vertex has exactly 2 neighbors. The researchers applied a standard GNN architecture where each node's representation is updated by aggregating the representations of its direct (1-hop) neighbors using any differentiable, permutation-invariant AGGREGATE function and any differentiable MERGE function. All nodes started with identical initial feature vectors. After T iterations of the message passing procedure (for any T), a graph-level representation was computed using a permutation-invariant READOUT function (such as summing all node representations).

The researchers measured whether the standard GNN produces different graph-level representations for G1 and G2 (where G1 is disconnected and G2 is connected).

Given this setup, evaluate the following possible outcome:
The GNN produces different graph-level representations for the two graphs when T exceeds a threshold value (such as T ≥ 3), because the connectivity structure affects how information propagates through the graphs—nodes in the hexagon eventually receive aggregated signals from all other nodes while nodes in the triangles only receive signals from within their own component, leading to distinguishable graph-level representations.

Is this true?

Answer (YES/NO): NO